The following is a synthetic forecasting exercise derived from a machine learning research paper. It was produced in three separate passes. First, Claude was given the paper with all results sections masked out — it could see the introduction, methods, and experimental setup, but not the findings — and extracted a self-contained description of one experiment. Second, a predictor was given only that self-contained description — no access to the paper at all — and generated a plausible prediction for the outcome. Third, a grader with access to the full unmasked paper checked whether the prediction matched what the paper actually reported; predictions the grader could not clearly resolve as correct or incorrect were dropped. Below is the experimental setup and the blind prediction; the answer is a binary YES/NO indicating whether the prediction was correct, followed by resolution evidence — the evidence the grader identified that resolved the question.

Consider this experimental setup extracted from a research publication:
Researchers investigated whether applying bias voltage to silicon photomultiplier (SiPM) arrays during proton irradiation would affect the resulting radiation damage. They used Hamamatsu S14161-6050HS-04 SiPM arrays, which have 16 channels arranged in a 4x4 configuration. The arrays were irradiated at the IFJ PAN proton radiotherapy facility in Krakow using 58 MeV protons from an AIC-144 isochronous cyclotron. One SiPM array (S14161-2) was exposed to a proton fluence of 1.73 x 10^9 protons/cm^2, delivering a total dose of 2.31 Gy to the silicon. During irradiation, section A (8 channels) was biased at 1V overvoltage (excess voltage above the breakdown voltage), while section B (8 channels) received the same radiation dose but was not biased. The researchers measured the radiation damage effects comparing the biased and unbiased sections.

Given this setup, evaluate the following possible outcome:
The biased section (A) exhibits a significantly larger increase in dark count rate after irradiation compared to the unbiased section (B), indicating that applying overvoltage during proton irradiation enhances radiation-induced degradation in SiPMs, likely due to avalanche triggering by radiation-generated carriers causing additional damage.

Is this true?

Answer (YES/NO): NO